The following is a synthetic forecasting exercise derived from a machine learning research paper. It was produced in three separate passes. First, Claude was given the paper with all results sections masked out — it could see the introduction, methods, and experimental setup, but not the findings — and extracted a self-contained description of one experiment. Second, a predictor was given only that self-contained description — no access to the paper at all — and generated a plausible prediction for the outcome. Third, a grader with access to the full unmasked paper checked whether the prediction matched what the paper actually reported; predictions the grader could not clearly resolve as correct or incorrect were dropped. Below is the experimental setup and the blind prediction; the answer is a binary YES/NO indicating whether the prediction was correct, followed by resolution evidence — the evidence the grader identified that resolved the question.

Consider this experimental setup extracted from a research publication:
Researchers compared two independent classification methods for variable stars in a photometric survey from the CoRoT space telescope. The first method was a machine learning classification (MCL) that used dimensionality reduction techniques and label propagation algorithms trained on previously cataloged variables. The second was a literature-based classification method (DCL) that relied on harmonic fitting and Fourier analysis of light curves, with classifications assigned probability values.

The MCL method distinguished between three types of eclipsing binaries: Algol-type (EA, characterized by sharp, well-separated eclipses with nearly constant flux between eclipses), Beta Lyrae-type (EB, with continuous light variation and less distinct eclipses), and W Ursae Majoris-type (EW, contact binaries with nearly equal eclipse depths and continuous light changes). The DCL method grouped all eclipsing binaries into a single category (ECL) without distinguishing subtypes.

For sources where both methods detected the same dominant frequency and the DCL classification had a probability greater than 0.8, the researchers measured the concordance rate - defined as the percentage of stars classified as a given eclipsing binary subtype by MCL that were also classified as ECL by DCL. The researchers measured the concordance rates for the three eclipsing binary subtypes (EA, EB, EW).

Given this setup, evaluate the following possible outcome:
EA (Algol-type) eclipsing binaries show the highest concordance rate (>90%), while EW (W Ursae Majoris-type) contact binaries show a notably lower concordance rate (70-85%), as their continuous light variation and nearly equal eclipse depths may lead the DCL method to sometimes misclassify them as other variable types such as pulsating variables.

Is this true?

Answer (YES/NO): YES